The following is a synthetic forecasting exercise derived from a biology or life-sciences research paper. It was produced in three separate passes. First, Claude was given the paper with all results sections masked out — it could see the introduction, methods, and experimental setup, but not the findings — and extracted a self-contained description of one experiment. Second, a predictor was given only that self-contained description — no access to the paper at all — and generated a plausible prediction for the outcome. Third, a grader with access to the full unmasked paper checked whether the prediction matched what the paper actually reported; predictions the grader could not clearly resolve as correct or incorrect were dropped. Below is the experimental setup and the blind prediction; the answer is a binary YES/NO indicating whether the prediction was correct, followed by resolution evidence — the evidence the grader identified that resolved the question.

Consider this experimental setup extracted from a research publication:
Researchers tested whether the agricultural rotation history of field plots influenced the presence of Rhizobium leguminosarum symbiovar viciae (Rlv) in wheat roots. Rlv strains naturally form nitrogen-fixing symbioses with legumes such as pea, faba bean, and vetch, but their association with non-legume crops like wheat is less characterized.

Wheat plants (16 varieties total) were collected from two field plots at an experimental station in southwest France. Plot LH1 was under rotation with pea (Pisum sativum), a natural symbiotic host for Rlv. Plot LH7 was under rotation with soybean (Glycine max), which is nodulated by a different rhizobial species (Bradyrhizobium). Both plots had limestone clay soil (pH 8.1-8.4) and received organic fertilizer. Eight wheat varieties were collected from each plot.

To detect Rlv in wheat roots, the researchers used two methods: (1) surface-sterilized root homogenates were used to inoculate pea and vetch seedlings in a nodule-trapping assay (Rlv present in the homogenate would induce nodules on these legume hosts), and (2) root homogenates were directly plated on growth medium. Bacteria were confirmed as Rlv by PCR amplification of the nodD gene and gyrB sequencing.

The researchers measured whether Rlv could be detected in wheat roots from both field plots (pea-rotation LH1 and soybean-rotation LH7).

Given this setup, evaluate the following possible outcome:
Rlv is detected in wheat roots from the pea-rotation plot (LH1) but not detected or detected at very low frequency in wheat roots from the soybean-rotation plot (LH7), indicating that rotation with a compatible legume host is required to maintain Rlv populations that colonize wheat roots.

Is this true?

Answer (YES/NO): YES